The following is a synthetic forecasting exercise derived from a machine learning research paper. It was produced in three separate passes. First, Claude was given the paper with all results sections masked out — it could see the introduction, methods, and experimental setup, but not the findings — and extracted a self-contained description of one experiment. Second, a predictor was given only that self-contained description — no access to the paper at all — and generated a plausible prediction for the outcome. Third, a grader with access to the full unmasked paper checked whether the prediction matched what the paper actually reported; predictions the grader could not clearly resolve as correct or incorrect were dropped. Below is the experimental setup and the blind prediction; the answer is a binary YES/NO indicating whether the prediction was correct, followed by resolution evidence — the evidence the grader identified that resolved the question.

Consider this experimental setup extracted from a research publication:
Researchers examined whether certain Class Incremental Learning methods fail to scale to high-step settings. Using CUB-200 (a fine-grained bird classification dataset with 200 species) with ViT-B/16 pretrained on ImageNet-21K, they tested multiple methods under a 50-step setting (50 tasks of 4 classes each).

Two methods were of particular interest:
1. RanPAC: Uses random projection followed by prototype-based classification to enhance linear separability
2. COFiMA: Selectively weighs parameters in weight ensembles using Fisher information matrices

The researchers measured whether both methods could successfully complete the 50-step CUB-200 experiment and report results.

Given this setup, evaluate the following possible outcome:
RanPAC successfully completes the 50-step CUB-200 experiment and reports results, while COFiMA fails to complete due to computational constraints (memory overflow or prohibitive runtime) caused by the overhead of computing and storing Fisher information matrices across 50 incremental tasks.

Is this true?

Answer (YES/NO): NO